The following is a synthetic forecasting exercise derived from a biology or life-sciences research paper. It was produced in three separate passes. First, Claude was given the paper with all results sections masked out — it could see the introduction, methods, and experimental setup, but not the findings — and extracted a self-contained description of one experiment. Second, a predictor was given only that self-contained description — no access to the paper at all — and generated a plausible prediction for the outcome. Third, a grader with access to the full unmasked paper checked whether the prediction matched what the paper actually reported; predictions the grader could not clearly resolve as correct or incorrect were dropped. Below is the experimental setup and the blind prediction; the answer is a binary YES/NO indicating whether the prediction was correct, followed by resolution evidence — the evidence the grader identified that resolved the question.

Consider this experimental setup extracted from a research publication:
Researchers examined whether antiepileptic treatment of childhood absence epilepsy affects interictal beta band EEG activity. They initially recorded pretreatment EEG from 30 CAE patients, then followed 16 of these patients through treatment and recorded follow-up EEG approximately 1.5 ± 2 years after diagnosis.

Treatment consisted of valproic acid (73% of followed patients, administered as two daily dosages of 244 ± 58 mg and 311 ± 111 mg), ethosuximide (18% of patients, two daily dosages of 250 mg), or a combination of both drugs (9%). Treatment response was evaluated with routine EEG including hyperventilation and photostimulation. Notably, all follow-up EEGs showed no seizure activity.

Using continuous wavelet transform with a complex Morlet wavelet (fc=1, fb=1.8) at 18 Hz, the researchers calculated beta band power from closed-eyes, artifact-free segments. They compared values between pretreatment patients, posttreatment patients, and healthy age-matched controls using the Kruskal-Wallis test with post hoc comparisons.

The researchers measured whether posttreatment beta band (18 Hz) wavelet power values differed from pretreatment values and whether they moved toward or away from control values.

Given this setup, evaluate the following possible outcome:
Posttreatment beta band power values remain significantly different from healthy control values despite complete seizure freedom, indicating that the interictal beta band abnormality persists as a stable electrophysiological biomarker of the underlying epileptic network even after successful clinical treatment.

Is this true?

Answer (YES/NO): NO